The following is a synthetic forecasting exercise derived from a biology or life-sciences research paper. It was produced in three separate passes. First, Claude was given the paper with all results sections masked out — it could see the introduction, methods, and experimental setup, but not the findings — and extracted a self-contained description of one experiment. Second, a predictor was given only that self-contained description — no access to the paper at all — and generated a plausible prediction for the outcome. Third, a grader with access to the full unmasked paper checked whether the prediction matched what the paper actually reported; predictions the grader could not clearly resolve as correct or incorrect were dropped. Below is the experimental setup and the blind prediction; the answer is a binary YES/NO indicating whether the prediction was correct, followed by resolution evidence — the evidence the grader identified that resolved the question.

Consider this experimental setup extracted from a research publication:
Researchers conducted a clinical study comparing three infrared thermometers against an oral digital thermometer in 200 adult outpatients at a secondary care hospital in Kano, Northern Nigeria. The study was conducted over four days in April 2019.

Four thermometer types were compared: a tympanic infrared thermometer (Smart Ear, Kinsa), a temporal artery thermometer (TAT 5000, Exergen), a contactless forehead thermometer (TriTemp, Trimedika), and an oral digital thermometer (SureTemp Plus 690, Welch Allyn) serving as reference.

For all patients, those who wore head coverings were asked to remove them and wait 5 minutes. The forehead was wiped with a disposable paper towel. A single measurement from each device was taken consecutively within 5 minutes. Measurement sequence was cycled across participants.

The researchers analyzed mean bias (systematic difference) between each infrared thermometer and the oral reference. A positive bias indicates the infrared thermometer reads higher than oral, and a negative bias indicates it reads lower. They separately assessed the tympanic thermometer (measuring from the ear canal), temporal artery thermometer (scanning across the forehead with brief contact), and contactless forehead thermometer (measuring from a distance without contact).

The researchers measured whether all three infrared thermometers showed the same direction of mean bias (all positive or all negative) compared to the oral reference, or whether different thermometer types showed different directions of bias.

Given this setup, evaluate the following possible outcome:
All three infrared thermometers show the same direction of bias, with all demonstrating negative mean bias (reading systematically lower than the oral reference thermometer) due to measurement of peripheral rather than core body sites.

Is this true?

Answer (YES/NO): NO